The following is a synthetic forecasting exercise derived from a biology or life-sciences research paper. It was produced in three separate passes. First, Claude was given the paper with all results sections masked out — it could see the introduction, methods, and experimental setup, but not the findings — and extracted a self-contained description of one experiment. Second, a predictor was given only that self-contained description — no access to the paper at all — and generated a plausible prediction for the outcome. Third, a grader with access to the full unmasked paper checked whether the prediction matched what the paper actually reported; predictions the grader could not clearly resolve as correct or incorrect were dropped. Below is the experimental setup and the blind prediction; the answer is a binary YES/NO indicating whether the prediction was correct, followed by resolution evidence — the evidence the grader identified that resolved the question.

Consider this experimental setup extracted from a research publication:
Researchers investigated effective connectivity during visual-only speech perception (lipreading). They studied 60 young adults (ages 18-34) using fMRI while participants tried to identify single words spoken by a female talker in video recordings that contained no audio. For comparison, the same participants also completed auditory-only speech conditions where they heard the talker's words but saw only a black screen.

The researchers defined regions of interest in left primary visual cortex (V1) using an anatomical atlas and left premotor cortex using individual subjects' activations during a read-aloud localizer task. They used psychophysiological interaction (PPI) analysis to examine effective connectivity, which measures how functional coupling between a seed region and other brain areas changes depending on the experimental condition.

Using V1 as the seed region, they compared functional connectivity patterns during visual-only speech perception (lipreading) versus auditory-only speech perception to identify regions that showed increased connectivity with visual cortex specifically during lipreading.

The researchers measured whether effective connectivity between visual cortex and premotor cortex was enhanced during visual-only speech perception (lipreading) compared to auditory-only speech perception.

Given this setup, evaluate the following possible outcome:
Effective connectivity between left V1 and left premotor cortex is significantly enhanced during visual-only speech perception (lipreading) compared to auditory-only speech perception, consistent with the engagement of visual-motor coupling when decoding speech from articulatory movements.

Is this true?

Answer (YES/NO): YES